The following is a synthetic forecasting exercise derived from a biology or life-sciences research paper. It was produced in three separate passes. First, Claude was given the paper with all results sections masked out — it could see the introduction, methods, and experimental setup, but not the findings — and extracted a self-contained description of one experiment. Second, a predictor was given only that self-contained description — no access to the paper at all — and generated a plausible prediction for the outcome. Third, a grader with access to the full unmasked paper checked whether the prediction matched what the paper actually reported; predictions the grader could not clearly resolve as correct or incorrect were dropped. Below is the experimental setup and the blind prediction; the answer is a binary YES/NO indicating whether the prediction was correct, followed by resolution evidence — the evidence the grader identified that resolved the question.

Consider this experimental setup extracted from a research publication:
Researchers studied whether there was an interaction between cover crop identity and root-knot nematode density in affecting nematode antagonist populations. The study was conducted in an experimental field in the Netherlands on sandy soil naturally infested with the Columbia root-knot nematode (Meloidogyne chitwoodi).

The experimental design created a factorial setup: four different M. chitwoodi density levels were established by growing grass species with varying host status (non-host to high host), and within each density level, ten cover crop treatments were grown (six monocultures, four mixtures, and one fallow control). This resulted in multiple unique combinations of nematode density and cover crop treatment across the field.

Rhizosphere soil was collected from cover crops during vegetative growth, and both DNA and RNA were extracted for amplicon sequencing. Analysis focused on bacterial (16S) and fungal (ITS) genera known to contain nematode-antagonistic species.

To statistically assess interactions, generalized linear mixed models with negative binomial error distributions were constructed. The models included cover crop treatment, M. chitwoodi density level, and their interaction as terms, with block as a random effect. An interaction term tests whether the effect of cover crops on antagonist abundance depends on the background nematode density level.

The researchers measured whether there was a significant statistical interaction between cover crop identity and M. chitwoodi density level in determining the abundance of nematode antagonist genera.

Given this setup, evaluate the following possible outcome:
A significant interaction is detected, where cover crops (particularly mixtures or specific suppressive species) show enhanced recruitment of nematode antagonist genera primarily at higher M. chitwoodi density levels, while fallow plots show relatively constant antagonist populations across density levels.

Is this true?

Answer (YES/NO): NO